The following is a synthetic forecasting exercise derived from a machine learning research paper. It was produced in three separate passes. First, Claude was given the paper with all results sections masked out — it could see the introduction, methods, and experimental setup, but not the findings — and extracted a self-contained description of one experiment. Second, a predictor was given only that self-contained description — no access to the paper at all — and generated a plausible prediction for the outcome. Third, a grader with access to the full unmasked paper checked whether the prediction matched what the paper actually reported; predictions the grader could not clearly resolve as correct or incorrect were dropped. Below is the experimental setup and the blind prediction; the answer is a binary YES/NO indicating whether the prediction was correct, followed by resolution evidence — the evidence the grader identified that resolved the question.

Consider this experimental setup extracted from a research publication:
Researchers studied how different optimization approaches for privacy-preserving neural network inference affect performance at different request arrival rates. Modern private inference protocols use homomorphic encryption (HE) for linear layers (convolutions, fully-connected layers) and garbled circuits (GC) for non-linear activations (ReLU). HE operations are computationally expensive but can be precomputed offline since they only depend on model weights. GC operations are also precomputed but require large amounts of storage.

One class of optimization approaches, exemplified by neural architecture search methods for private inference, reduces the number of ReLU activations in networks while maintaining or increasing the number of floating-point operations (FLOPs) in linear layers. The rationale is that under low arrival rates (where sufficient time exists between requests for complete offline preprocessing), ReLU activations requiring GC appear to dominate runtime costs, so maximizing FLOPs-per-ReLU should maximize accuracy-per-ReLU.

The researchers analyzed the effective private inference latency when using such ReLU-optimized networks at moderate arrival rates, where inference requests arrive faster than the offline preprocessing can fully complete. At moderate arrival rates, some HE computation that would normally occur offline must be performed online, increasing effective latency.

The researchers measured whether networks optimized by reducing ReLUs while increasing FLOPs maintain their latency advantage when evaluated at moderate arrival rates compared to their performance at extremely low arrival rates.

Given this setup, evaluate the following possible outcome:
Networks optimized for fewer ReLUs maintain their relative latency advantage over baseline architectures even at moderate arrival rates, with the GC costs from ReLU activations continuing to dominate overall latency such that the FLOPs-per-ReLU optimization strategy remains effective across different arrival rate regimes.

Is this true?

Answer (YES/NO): NO